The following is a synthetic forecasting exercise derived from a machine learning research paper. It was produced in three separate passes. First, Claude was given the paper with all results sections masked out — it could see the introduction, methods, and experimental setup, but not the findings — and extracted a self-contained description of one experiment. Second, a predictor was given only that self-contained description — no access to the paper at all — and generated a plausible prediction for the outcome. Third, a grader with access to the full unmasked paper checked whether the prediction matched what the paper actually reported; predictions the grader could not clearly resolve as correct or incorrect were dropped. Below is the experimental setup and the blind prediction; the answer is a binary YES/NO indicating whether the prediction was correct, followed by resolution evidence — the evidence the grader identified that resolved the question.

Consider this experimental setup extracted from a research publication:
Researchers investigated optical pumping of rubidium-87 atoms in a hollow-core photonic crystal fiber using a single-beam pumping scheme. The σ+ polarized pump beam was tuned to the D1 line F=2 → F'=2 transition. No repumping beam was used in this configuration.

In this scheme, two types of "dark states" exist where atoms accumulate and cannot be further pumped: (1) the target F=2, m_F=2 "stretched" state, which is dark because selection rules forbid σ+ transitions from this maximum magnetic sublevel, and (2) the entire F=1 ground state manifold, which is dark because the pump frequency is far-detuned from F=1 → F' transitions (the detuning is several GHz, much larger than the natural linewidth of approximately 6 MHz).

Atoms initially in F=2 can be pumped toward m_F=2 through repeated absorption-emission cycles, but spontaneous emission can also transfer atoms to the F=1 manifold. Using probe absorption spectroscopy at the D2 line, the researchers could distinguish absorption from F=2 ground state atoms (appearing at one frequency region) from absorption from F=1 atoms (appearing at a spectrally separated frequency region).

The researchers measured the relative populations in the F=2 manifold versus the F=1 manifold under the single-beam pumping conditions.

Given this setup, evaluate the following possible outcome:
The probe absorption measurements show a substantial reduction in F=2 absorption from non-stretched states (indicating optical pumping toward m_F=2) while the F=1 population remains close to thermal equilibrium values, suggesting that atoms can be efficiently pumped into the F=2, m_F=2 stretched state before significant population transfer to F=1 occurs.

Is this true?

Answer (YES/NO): NO